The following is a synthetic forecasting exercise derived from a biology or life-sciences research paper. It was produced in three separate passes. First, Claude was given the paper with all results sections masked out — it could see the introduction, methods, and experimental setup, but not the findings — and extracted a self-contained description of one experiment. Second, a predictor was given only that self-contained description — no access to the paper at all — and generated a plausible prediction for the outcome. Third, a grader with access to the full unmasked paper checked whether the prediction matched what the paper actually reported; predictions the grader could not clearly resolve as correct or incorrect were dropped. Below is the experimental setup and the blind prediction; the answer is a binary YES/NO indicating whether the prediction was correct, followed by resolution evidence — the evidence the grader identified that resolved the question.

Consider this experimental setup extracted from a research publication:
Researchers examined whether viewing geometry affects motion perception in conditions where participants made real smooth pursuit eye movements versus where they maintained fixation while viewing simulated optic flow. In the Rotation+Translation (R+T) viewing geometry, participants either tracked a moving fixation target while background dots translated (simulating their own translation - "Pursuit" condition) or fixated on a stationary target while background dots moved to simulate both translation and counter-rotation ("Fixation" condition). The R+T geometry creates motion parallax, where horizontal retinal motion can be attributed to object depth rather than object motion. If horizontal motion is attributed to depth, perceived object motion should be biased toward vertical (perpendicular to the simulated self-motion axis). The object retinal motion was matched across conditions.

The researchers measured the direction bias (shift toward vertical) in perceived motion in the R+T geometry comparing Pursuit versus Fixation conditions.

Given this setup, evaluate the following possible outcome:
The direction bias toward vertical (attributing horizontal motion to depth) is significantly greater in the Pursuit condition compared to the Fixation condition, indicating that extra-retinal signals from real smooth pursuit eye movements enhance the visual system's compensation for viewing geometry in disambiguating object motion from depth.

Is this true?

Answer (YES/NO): NO